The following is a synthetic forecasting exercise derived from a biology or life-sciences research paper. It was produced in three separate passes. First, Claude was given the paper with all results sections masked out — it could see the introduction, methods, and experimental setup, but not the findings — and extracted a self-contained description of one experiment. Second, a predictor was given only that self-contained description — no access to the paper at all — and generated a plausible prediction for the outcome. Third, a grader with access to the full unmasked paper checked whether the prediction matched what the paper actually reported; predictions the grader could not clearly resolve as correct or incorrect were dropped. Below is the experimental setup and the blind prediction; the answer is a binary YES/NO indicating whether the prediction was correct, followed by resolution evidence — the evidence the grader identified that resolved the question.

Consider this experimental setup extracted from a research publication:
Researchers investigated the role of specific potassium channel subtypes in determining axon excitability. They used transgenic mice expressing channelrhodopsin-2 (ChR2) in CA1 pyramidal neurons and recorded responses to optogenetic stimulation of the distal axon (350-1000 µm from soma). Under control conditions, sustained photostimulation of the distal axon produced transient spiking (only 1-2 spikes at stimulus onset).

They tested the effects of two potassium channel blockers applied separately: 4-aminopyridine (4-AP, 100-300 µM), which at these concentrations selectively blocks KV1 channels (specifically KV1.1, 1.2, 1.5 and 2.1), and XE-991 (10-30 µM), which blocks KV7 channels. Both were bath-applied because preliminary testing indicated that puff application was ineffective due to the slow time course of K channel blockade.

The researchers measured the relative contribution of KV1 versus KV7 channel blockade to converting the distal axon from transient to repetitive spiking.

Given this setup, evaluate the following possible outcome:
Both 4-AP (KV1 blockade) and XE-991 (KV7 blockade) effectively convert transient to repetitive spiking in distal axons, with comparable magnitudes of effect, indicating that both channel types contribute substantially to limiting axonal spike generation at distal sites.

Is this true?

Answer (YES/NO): NO